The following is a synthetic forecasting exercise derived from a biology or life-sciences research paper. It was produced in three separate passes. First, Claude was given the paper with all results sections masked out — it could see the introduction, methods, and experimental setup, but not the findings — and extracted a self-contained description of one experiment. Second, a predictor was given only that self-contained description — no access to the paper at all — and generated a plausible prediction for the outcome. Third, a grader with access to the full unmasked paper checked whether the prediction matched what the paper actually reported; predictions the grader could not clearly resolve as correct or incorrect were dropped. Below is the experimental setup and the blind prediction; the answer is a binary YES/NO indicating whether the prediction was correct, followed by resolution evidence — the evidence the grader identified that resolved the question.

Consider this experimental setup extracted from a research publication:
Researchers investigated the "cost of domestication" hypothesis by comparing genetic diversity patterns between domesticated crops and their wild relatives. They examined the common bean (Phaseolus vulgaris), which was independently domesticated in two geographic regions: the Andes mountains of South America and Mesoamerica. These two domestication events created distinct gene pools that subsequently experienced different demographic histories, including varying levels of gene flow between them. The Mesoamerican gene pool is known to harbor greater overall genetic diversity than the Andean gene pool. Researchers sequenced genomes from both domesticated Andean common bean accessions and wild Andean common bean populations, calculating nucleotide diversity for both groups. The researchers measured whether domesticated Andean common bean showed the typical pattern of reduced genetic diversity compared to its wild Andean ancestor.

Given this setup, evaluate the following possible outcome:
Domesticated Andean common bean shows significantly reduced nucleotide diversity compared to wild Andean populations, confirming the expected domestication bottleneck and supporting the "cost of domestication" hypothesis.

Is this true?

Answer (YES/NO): NO